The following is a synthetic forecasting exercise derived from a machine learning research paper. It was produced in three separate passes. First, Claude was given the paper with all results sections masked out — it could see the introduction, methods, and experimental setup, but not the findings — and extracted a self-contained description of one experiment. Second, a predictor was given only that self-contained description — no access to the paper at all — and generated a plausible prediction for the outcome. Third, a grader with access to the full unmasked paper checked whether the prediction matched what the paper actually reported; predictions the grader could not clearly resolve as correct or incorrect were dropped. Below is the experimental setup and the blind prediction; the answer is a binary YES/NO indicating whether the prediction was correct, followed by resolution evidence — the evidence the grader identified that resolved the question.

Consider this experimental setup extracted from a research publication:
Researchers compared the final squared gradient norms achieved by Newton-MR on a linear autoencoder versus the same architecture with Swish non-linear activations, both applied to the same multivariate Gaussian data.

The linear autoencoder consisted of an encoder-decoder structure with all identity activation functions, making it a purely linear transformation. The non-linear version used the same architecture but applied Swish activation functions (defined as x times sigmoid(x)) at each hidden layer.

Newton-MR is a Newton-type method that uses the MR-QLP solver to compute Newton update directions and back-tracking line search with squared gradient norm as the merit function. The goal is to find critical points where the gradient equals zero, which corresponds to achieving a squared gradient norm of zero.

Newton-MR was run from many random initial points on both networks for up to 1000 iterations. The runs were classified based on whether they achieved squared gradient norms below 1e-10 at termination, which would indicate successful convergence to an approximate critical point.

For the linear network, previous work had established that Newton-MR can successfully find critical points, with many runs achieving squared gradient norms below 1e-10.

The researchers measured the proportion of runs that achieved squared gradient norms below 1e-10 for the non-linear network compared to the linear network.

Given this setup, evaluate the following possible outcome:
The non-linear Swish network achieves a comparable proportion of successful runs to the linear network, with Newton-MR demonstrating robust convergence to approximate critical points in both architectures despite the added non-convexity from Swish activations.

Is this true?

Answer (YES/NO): NO